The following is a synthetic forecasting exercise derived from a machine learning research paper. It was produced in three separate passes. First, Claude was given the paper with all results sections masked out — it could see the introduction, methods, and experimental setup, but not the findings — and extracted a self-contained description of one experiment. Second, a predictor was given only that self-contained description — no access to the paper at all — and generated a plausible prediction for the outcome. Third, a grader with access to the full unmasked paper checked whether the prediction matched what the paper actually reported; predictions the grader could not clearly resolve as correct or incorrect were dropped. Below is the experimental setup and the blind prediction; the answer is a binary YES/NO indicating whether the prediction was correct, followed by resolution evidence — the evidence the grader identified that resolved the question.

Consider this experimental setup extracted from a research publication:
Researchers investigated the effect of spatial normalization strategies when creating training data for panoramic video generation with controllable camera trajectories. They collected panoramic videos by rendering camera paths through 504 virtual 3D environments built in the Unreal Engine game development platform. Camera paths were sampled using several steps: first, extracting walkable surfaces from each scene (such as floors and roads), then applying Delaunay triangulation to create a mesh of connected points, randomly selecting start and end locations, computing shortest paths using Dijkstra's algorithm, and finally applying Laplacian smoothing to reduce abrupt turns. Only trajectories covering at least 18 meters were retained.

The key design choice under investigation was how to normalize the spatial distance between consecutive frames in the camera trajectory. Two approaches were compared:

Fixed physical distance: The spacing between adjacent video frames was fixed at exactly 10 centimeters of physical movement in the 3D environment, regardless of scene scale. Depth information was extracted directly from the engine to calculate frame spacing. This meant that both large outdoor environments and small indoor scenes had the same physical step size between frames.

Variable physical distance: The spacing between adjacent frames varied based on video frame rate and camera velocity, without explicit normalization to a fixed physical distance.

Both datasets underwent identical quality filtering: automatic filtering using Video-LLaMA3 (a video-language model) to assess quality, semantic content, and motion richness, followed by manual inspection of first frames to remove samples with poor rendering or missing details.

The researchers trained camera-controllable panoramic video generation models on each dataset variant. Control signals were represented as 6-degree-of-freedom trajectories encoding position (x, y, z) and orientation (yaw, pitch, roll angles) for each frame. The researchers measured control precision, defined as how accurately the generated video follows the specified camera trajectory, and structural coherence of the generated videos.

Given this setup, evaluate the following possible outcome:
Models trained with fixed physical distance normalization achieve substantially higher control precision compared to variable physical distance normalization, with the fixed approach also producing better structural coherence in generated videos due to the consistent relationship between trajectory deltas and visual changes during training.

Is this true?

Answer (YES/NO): YES